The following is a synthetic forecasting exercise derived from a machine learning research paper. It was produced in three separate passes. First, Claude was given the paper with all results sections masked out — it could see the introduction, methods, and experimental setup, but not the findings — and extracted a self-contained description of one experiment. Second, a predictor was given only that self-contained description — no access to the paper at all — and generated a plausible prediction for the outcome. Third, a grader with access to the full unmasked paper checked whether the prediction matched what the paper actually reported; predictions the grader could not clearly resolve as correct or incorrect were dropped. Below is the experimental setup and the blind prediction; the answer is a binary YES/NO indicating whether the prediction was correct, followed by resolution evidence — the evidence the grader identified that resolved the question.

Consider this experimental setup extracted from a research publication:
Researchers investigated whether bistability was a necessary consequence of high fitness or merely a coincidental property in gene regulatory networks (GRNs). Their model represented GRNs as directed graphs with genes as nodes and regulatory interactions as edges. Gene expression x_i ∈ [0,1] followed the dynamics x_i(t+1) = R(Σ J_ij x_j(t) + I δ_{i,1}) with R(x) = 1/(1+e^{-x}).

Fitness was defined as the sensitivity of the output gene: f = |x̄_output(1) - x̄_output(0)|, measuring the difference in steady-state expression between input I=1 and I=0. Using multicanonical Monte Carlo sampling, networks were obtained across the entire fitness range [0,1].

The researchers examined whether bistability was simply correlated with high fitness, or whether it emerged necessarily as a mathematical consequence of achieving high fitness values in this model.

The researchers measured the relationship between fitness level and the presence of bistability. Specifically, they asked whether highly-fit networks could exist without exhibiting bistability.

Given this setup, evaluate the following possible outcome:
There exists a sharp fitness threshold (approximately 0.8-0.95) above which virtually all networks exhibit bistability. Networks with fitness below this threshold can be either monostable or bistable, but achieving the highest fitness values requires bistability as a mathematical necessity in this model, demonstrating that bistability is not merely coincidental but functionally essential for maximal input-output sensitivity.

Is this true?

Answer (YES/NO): NO